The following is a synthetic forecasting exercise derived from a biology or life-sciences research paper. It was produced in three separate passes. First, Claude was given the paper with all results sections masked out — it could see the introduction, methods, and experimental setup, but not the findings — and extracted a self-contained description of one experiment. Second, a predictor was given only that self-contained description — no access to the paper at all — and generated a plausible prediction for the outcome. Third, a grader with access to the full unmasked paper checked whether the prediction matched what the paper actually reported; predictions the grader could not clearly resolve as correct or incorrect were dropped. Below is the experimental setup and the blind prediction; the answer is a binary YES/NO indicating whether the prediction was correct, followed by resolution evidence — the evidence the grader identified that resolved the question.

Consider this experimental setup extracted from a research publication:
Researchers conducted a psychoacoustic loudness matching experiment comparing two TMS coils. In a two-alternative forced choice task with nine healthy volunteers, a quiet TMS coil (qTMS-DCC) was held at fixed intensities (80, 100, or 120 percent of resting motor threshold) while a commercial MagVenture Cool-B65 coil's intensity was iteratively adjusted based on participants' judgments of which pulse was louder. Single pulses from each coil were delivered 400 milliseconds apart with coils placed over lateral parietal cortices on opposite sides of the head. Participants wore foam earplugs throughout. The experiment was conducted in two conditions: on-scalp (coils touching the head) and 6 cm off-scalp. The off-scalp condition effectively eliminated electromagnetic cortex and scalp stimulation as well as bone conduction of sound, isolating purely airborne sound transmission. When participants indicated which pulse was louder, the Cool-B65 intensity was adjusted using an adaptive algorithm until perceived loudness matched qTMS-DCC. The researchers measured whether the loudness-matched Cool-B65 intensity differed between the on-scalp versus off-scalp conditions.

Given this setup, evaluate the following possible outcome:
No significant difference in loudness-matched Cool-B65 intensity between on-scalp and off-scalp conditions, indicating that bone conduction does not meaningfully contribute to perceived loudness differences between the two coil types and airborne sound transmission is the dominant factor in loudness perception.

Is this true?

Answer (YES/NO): YES